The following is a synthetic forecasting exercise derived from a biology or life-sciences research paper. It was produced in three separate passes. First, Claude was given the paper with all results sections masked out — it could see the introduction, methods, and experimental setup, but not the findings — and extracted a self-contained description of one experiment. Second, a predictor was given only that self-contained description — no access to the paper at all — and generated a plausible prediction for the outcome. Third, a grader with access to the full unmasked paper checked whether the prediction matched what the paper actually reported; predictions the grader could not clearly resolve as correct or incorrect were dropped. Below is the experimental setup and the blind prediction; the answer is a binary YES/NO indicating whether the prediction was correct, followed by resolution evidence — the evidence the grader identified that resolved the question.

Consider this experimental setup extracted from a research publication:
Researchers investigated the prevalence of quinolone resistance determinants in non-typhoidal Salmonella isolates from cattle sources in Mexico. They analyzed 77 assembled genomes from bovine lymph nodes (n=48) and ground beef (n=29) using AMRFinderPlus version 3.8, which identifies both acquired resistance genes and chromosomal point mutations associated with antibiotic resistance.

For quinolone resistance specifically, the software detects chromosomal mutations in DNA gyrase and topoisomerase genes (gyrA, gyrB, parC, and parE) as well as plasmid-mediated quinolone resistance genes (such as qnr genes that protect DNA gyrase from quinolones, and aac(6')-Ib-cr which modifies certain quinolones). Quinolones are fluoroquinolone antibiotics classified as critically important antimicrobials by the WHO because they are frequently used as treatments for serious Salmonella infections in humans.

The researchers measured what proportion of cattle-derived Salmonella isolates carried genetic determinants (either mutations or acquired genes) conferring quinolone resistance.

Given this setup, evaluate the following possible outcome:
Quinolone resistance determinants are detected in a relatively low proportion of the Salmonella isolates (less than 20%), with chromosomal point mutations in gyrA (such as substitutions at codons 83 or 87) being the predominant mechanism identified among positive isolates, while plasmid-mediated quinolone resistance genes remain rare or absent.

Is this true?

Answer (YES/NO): NO